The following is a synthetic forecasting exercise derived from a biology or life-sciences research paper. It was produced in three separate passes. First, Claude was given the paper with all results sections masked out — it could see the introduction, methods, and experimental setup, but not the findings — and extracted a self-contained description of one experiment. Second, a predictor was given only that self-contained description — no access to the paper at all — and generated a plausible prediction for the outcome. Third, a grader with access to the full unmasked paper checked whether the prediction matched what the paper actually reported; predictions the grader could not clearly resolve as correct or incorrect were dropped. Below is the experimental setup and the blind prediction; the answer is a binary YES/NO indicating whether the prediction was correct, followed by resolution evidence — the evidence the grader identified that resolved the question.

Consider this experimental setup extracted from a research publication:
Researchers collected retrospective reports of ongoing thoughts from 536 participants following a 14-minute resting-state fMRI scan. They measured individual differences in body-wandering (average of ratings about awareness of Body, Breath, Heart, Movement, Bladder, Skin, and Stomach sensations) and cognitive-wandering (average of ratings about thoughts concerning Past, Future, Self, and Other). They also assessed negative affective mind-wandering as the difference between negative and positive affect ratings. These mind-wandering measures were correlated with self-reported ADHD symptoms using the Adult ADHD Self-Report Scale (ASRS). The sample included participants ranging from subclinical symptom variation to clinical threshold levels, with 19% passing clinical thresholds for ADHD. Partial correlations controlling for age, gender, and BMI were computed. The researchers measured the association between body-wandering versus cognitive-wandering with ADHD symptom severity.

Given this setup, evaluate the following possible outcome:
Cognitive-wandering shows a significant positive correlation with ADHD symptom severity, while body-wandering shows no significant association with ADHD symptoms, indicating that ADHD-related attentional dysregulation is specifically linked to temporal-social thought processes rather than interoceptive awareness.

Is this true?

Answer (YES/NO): NO